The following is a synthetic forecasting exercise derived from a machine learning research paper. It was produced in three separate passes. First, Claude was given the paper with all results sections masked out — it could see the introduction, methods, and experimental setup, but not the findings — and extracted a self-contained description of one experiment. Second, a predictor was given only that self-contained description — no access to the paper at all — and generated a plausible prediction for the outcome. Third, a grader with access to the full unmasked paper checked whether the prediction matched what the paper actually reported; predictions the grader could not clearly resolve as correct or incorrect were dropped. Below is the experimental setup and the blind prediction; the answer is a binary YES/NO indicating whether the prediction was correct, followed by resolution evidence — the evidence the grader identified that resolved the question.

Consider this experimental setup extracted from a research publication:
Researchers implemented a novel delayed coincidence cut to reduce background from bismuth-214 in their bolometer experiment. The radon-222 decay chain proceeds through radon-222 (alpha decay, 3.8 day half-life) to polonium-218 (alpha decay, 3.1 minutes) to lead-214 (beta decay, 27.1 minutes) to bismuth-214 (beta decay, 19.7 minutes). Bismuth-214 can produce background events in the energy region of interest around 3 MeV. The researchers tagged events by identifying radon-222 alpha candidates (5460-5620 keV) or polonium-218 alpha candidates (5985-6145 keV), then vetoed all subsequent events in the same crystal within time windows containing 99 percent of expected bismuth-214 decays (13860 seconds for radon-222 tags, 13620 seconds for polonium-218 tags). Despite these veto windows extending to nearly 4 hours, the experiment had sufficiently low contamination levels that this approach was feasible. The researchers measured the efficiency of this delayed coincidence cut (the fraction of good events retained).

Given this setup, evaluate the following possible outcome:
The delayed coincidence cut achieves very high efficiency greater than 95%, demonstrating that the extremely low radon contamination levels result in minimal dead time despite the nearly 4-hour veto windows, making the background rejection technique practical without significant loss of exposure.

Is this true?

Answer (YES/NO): YES